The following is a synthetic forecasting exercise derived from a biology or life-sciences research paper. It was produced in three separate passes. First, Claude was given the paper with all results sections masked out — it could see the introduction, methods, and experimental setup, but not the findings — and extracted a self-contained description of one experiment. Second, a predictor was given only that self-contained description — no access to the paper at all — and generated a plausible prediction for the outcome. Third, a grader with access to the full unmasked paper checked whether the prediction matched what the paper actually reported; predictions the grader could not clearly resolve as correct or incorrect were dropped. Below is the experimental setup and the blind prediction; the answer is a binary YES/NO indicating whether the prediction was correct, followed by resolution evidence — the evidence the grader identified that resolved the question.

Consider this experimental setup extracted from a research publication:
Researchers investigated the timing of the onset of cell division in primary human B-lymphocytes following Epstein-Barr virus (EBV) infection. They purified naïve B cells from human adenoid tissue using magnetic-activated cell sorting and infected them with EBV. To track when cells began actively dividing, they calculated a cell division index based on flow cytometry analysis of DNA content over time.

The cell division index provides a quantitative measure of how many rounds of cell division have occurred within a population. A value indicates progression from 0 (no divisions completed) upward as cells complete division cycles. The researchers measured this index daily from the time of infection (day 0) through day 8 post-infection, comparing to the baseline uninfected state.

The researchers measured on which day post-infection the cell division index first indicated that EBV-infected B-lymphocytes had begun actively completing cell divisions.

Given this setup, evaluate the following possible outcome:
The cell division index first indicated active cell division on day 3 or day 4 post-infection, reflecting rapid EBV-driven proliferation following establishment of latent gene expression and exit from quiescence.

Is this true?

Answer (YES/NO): YES